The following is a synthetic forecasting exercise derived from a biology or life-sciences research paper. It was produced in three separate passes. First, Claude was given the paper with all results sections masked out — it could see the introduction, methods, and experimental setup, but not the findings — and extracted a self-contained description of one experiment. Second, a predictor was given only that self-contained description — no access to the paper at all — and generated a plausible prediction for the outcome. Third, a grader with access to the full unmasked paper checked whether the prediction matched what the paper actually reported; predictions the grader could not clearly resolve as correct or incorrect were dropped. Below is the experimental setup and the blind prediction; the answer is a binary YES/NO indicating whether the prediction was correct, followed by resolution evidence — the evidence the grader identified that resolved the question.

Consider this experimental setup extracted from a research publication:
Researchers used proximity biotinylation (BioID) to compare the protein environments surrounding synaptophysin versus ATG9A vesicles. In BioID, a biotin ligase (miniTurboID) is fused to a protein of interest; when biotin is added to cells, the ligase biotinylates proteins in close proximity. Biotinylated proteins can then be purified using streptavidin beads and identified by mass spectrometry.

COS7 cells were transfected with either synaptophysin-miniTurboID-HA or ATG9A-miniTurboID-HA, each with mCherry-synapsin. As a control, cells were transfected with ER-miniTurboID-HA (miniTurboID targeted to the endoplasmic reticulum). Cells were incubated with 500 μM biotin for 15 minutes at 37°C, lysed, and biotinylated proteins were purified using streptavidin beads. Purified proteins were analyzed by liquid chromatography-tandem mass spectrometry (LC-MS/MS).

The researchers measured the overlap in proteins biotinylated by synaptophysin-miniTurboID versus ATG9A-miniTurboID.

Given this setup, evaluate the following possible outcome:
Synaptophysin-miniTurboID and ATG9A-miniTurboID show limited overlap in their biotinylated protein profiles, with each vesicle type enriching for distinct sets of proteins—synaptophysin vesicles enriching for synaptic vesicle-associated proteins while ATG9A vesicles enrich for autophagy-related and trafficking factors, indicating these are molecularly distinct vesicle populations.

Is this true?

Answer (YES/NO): NO